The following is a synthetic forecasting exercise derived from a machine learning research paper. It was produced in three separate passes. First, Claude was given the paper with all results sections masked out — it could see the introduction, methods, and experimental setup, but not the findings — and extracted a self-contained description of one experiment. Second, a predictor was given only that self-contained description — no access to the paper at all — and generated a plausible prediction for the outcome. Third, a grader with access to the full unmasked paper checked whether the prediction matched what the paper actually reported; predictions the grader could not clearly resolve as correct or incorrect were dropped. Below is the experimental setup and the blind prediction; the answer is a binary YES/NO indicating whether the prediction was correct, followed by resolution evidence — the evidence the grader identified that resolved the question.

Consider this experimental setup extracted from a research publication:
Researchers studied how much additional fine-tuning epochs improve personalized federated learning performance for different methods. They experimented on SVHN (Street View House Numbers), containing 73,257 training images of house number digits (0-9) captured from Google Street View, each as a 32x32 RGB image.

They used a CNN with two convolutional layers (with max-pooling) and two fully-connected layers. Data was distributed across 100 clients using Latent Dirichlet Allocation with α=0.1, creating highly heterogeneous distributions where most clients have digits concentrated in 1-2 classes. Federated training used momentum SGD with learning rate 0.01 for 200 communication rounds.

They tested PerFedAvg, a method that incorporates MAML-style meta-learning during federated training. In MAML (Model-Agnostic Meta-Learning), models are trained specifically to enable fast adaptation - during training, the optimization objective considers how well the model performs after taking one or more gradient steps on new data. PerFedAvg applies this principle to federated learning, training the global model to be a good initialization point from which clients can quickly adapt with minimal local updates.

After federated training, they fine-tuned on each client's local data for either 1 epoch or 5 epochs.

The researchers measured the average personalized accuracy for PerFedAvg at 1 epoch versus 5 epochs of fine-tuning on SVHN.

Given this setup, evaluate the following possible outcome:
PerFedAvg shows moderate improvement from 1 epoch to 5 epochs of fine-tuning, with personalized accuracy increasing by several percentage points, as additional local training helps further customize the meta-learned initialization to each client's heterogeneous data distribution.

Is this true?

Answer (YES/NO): YES